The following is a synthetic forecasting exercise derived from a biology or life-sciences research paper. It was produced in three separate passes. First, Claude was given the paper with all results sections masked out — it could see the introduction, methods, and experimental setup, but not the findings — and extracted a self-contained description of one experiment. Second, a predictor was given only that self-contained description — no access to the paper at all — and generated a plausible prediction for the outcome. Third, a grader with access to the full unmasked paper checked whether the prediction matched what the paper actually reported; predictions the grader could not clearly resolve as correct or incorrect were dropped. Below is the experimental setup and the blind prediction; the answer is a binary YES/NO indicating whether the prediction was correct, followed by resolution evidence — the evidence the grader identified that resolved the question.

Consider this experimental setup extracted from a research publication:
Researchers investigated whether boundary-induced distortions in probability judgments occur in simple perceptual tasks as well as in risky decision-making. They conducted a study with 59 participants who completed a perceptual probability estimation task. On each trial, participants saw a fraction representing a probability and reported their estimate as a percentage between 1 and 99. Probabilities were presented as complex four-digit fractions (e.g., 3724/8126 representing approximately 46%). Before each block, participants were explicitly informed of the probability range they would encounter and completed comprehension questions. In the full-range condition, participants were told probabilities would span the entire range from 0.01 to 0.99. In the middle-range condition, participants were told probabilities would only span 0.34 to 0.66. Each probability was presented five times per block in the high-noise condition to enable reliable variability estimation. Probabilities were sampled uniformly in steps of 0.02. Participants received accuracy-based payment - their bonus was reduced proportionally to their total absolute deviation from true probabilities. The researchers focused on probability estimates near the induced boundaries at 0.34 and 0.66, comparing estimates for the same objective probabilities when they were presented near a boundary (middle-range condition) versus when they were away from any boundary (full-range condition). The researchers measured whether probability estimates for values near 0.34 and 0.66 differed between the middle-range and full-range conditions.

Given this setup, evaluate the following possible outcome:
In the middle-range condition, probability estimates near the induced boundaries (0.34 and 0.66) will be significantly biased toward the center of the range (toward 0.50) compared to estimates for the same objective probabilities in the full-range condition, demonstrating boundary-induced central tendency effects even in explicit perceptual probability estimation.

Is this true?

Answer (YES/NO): YES